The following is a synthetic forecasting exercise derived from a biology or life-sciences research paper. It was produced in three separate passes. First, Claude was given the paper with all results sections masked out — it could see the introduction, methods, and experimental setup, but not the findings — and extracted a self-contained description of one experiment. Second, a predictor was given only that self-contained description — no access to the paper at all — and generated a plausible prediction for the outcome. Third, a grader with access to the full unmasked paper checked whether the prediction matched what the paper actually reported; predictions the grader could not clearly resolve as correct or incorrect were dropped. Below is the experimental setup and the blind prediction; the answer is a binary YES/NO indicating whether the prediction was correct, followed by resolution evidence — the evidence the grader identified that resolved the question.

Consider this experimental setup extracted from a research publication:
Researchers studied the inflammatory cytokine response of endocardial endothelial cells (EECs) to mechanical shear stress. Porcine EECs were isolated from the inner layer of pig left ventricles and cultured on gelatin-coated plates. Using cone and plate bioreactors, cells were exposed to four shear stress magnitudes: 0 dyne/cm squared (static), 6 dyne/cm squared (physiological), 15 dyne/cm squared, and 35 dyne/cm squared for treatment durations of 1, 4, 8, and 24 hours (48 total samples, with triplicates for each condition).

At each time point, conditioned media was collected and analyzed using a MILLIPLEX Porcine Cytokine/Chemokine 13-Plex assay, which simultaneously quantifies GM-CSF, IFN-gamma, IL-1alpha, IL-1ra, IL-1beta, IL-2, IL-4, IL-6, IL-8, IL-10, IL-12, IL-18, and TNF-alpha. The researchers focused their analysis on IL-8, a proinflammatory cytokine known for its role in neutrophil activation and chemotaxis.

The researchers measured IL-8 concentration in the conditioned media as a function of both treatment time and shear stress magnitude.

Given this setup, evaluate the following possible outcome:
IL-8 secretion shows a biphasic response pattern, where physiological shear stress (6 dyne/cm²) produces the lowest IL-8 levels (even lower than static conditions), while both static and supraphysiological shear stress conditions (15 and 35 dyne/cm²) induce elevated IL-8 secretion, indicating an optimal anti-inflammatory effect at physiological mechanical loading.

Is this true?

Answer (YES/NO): NO